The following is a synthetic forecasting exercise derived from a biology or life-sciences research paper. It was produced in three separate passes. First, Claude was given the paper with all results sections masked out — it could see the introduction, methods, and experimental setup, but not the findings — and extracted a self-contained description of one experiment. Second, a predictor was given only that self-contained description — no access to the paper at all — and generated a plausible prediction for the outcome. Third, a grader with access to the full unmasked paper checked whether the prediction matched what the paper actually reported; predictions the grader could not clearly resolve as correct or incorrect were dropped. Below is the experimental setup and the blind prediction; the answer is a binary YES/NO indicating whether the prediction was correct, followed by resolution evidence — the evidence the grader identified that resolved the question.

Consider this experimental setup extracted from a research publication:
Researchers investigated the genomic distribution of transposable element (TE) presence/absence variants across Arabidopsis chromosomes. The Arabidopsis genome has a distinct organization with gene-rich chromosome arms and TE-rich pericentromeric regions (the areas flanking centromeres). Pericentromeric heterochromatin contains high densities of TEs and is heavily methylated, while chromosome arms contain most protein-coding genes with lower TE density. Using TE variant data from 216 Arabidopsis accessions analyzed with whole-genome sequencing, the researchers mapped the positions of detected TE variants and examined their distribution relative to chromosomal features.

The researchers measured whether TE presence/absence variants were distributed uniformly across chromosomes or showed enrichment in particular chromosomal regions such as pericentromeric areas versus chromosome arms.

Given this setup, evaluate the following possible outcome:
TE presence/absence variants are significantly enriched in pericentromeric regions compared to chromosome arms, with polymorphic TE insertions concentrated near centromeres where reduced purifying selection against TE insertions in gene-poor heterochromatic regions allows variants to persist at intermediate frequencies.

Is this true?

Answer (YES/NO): NO